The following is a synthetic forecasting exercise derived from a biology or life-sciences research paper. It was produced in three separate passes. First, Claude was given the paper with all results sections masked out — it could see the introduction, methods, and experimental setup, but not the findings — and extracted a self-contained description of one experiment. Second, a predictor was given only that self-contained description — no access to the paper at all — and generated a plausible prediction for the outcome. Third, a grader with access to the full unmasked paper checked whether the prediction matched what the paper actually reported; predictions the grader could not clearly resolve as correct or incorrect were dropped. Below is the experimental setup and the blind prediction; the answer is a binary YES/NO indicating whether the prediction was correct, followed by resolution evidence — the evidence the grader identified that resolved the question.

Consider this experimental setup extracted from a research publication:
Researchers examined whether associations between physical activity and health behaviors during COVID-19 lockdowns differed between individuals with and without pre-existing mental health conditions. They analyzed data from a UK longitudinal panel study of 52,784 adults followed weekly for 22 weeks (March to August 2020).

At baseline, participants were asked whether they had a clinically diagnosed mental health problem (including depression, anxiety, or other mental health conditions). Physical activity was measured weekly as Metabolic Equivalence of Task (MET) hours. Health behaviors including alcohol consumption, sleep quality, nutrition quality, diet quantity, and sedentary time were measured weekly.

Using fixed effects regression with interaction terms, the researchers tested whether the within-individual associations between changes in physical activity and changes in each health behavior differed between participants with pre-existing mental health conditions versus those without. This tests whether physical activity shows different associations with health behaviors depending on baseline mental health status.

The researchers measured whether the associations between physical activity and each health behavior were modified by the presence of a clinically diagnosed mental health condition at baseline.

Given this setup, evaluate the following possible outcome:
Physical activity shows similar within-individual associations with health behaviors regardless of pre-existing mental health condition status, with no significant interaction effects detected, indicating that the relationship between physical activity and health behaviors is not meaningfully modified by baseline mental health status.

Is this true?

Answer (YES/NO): YES